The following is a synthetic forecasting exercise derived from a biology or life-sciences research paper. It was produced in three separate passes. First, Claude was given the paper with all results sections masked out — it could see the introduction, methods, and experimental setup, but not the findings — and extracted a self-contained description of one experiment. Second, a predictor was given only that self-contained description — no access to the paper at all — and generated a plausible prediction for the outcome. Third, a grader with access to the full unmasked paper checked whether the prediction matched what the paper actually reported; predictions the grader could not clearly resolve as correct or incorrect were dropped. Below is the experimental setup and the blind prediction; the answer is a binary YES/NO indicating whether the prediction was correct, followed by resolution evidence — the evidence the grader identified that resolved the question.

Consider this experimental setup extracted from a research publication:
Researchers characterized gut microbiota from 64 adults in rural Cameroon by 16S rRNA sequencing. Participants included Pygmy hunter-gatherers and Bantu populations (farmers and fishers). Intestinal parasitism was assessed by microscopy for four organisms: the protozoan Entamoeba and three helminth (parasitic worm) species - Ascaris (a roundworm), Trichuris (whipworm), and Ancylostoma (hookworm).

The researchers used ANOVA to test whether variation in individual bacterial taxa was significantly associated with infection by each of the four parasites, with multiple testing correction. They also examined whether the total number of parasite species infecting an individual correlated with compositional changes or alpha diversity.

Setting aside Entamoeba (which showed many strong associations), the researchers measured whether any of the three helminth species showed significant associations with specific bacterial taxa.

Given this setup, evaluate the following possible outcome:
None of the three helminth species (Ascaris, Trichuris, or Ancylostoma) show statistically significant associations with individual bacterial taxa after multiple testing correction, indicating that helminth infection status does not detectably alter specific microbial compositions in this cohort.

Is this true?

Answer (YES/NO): NO